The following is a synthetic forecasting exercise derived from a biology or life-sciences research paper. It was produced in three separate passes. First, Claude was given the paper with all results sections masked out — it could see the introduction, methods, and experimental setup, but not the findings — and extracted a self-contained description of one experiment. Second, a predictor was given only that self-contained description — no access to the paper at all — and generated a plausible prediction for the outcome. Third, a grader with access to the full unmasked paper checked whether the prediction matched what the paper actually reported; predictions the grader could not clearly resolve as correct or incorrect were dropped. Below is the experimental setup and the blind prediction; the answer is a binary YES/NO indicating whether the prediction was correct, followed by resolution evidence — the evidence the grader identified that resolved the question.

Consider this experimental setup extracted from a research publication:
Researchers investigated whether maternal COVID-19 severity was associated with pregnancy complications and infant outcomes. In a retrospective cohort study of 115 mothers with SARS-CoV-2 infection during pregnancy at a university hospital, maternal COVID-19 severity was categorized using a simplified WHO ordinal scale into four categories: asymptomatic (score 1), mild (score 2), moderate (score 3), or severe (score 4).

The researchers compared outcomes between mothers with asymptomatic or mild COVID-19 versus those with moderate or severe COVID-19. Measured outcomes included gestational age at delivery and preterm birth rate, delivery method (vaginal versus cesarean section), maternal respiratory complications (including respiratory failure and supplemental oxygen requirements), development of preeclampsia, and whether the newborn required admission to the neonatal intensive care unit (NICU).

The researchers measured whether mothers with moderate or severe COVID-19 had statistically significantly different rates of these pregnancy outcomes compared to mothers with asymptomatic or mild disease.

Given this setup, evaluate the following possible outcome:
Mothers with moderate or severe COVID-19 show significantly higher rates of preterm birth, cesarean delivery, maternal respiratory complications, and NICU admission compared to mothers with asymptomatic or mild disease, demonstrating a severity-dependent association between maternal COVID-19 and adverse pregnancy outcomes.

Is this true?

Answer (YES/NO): YES